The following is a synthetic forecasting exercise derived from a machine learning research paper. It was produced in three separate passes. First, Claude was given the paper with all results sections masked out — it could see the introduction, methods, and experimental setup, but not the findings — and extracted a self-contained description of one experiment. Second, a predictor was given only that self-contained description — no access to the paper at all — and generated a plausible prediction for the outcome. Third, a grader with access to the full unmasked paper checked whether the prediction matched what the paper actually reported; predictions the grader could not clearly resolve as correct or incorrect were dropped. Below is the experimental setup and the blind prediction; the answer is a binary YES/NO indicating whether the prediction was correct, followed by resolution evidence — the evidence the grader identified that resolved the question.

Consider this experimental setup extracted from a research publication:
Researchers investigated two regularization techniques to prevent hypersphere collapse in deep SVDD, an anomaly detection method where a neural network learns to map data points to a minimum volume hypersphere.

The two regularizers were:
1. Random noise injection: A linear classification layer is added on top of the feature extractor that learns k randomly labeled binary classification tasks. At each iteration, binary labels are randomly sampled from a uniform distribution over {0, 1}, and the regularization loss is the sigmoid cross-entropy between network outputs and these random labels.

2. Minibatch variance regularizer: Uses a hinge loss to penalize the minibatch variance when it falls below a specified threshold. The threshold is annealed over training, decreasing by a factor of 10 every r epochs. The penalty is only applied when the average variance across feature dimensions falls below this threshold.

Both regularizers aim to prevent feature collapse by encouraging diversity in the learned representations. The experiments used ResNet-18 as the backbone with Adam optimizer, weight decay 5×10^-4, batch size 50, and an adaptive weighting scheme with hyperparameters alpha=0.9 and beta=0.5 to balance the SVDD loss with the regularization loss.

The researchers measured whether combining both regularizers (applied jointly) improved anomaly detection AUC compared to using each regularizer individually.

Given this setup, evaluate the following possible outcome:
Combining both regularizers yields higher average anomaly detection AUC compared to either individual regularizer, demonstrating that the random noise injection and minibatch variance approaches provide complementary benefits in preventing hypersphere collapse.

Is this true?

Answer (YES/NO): NO